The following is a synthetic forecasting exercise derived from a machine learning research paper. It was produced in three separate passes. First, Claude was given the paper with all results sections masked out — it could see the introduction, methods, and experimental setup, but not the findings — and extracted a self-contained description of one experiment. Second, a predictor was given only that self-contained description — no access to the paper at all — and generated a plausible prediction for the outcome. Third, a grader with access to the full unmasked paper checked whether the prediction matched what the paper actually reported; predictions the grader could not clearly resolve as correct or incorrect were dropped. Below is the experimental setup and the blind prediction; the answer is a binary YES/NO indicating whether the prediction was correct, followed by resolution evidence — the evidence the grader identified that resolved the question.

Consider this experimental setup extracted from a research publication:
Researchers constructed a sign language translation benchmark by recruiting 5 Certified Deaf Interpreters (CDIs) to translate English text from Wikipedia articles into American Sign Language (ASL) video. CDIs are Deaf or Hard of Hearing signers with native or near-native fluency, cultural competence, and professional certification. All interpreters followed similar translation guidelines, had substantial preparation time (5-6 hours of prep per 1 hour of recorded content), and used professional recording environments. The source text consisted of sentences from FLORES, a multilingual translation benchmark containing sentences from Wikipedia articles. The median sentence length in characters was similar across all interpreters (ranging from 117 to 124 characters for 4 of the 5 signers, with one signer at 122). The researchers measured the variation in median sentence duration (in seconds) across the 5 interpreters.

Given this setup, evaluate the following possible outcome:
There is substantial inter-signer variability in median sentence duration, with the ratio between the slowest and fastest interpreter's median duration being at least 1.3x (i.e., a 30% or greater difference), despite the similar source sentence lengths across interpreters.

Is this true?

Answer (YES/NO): YES